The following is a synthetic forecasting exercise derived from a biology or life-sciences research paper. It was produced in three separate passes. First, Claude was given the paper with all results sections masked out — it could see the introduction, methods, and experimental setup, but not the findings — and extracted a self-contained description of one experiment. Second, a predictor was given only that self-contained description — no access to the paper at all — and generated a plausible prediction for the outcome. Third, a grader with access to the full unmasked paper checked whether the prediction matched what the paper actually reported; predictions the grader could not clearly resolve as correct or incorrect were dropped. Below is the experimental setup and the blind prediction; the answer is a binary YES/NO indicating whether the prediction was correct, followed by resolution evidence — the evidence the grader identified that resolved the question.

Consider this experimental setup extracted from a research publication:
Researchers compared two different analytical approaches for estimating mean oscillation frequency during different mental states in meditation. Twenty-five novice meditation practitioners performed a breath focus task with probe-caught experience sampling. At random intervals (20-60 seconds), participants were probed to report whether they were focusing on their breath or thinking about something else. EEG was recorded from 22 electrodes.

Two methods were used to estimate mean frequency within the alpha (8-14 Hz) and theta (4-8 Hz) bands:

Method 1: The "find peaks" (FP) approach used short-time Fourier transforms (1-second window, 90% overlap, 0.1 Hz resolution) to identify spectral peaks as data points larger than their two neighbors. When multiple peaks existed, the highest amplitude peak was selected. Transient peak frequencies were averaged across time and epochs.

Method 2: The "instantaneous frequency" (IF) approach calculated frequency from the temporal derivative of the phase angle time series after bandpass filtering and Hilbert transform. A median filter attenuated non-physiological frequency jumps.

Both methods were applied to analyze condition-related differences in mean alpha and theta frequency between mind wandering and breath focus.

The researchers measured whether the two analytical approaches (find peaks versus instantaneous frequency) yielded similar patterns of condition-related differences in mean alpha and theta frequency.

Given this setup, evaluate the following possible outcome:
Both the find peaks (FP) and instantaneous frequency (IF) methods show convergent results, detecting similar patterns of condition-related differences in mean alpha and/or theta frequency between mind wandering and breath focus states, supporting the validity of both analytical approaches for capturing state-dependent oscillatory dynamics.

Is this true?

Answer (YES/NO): YES